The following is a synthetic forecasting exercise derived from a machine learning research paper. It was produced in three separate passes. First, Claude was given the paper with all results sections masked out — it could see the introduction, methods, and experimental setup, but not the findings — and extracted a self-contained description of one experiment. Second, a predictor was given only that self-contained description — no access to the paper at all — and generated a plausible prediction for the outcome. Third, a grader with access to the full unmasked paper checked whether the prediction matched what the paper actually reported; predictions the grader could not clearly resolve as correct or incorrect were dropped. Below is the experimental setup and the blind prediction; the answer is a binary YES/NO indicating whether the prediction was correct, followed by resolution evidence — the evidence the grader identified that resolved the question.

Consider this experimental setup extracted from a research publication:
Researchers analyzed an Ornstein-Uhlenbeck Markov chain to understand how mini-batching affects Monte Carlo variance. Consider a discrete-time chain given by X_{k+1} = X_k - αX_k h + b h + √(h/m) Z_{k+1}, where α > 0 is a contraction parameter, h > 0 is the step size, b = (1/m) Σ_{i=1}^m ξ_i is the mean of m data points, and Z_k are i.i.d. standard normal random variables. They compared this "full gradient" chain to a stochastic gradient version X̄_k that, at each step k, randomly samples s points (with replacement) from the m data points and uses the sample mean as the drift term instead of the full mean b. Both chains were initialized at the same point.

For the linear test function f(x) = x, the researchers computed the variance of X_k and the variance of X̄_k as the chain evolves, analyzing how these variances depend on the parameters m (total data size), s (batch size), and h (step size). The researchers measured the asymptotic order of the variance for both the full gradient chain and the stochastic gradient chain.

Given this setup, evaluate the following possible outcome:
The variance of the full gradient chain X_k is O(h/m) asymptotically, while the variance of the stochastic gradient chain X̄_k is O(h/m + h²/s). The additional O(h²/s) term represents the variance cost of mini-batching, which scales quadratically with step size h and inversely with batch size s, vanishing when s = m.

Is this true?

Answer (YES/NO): NO